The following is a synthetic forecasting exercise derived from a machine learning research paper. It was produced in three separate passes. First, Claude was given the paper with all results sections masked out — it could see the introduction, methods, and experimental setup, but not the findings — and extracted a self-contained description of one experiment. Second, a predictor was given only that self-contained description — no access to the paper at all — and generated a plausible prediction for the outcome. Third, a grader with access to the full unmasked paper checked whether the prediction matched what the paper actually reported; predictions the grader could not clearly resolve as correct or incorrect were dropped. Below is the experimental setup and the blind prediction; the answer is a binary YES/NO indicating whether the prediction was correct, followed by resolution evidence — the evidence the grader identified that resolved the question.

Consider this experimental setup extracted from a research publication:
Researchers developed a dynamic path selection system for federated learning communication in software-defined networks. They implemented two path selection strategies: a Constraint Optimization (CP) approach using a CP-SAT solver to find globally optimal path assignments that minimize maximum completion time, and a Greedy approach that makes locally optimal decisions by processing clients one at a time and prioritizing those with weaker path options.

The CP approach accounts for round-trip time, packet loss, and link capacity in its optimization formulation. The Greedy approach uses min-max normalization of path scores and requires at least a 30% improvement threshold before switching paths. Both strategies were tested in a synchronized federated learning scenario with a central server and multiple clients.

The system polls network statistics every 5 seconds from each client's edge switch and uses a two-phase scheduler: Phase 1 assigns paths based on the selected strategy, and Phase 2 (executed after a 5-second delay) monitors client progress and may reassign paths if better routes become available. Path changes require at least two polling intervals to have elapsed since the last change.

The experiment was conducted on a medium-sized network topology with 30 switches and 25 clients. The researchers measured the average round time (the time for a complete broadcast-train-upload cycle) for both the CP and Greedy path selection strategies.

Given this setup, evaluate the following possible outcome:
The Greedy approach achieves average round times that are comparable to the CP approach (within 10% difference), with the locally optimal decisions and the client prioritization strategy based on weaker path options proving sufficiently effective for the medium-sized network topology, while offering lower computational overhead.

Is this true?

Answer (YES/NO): YES